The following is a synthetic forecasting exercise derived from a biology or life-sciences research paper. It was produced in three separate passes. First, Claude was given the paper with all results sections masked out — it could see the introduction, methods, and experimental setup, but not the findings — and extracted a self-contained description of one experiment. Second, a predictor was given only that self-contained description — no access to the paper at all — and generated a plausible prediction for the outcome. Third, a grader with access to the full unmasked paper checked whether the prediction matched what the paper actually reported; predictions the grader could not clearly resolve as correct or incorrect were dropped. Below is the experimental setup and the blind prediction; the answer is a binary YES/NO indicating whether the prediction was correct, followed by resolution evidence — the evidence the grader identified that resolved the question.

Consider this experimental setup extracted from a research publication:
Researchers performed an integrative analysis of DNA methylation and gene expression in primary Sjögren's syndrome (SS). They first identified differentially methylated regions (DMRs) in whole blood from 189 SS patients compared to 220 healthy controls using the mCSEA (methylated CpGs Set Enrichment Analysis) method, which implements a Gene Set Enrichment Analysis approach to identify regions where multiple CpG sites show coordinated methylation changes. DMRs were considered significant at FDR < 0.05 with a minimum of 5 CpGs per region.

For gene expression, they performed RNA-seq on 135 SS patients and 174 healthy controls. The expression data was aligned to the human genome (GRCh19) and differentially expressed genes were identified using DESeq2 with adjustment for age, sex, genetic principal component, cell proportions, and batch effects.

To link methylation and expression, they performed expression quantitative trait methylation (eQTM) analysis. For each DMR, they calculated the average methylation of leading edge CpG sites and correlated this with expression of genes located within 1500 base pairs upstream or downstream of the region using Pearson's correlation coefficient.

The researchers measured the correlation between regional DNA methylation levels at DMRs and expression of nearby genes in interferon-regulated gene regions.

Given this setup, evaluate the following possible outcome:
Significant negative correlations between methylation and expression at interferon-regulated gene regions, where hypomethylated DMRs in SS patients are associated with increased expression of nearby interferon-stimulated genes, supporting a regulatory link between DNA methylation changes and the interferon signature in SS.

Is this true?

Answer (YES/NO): YES